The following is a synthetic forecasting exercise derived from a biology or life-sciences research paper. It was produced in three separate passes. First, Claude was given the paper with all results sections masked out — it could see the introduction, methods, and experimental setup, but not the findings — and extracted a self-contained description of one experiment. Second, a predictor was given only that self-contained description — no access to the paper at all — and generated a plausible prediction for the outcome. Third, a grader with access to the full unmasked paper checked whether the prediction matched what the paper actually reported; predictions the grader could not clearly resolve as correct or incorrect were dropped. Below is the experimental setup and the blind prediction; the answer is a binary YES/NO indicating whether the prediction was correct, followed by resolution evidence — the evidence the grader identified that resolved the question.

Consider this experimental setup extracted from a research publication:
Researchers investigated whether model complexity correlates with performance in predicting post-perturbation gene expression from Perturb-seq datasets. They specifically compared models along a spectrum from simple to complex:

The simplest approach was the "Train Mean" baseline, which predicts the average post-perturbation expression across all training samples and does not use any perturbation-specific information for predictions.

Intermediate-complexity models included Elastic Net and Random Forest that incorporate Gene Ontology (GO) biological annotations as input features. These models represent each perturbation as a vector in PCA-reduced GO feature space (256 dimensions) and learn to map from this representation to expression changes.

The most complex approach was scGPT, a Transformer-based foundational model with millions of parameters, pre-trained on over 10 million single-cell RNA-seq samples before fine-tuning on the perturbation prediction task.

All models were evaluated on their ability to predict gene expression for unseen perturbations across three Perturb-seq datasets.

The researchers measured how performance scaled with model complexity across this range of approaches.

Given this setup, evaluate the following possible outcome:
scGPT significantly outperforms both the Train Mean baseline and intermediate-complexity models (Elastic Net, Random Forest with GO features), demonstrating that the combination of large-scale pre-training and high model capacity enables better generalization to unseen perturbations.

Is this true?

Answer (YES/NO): NO